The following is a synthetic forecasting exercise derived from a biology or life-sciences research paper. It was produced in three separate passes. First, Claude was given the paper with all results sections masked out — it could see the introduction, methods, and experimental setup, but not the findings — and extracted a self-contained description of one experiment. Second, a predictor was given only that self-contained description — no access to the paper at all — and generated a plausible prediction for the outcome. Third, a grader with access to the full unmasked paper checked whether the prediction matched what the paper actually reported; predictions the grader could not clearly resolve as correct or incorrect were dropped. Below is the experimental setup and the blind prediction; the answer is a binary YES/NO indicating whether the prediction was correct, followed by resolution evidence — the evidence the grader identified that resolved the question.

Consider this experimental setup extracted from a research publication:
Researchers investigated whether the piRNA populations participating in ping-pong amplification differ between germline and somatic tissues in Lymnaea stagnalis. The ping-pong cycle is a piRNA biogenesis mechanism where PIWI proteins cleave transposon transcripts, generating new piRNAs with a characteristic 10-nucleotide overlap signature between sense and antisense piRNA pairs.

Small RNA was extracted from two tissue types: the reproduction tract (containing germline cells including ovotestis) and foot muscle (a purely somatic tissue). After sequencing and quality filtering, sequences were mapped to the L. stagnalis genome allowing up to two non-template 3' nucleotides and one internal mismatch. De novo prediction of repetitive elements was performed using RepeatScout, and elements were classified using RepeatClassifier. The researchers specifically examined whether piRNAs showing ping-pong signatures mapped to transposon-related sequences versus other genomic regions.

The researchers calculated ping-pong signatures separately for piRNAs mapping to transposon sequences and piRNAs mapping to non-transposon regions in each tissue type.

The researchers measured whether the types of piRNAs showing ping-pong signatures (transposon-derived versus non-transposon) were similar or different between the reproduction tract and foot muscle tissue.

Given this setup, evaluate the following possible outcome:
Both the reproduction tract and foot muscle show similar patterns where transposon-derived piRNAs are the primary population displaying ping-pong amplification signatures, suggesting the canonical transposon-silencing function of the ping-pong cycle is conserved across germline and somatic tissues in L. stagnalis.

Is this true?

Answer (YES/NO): YES